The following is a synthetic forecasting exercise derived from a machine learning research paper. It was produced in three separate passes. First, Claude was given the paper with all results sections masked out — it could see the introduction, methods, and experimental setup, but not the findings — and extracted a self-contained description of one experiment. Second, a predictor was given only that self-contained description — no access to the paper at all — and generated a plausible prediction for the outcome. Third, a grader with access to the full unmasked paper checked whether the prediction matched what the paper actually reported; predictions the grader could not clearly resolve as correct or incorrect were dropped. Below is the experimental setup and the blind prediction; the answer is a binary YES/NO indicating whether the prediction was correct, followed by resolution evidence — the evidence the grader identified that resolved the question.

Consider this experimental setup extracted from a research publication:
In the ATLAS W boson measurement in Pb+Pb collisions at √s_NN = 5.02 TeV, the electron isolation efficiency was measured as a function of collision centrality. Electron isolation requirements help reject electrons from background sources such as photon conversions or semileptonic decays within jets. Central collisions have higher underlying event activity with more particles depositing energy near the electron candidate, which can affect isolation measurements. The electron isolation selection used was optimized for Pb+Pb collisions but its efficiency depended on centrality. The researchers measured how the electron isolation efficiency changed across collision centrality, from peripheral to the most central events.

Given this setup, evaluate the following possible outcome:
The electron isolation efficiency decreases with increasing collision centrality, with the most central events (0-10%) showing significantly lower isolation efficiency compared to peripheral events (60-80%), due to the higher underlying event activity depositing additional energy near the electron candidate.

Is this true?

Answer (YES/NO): YES